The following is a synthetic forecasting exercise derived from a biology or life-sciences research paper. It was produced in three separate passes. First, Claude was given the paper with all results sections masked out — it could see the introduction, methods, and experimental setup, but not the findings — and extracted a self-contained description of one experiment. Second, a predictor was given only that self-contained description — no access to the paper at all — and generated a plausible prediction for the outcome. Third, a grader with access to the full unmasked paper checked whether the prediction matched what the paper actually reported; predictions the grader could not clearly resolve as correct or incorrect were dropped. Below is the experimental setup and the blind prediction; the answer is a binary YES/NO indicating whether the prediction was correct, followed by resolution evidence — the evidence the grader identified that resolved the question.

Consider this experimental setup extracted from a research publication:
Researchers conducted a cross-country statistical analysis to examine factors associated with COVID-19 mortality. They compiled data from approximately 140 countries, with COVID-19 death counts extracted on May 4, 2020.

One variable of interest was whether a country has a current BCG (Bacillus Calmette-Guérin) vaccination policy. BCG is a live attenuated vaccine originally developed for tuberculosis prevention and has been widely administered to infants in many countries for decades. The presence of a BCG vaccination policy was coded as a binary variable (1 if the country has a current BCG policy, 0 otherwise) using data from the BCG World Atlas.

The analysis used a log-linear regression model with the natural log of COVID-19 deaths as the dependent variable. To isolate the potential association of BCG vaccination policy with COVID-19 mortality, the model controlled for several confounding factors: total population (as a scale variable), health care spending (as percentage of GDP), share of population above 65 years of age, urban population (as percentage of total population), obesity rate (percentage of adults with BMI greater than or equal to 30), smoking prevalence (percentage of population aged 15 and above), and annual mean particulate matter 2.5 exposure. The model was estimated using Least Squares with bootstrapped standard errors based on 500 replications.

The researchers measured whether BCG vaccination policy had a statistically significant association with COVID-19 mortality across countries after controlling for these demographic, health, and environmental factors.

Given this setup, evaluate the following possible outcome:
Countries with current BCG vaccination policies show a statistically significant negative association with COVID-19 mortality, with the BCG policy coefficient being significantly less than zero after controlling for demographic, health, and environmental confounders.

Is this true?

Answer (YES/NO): NO